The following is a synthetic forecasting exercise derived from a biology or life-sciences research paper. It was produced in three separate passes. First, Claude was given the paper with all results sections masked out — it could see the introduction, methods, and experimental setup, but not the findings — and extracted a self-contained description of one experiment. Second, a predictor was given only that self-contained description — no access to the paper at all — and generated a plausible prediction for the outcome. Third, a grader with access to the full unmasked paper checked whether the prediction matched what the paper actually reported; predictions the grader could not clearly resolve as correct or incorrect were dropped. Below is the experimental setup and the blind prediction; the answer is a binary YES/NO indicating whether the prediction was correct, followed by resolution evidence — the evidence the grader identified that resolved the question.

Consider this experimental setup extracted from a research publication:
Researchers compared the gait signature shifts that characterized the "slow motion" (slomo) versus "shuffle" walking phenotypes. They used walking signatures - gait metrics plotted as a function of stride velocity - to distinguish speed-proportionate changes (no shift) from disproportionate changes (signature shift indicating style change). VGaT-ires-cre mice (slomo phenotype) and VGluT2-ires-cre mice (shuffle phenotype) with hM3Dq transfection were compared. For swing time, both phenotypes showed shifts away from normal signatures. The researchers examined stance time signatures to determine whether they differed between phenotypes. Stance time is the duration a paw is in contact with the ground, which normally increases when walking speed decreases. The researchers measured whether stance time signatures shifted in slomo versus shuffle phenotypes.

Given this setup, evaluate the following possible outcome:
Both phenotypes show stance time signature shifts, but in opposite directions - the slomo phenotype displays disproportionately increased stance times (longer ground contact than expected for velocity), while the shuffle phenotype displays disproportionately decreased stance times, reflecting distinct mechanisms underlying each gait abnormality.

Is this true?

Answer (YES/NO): NO